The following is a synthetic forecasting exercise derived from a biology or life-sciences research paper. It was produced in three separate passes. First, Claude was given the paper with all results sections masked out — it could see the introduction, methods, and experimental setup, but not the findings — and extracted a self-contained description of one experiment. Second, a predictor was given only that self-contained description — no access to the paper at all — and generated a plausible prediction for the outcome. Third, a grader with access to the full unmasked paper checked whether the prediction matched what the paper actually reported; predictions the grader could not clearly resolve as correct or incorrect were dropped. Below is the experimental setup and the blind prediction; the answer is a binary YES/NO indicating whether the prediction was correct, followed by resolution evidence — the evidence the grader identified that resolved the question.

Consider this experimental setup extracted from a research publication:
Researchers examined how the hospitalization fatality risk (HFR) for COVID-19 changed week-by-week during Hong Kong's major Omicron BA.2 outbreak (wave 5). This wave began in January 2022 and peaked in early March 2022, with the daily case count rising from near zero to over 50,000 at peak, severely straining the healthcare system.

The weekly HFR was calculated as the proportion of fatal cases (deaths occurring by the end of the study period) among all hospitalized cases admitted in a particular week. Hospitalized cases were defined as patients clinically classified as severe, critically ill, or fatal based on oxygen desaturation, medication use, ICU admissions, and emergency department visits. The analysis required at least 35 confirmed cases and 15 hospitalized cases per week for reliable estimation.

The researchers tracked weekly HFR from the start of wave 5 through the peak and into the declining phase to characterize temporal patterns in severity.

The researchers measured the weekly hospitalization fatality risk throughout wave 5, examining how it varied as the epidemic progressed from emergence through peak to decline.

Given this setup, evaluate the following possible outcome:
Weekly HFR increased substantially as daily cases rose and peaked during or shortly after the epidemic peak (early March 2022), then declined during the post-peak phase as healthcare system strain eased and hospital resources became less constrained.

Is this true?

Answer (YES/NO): YES